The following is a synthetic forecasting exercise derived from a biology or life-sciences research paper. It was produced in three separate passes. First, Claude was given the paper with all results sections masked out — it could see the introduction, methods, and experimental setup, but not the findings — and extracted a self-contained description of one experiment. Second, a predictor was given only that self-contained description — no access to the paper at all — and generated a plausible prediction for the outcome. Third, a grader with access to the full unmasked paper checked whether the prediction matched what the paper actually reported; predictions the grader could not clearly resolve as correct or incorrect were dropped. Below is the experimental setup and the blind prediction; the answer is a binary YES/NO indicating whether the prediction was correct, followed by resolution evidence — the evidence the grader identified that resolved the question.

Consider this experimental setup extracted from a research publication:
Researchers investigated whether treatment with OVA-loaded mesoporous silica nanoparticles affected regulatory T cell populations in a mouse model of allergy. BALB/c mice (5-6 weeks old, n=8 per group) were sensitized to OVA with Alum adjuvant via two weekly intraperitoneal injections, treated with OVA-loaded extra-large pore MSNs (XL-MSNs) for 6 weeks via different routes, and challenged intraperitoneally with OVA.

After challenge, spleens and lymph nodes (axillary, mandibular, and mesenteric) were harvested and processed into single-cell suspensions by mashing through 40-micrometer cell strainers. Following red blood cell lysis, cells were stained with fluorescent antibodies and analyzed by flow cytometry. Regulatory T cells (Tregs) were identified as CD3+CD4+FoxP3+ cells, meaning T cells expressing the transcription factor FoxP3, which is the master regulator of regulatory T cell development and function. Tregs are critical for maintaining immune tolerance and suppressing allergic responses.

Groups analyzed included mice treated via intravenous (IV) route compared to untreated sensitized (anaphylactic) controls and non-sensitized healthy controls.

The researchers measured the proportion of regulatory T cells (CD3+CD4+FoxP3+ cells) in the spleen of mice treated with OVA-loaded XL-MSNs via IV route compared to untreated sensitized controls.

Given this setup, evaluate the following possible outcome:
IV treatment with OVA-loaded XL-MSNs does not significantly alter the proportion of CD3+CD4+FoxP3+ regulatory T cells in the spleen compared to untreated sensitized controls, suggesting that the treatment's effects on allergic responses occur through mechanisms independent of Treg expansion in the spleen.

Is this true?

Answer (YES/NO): NO